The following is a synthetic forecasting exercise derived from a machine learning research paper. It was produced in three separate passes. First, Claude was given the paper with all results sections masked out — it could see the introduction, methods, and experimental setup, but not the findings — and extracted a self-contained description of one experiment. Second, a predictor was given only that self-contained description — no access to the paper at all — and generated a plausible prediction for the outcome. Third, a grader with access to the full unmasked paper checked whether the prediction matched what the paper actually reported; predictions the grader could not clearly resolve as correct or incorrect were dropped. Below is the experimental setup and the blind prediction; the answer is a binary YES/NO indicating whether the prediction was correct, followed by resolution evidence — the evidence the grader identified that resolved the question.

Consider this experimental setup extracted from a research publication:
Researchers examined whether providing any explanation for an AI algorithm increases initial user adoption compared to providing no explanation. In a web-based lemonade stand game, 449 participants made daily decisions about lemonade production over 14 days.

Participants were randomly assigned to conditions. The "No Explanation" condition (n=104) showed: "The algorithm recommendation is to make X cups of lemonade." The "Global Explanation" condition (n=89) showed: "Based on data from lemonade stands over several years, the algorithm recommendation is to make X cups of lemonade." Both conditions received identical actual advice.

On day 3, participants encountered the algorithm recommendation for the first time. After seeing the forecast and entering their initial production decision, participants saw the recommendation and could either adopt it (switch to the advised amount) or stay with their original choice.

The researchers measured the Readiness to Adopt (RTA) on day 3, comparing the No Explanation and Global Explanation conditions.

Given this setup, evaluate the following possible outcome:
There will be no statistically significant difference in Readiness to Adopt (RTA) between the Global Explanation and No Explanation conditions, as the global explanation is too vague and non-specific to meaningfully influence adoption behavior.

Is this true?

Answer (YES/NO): YES